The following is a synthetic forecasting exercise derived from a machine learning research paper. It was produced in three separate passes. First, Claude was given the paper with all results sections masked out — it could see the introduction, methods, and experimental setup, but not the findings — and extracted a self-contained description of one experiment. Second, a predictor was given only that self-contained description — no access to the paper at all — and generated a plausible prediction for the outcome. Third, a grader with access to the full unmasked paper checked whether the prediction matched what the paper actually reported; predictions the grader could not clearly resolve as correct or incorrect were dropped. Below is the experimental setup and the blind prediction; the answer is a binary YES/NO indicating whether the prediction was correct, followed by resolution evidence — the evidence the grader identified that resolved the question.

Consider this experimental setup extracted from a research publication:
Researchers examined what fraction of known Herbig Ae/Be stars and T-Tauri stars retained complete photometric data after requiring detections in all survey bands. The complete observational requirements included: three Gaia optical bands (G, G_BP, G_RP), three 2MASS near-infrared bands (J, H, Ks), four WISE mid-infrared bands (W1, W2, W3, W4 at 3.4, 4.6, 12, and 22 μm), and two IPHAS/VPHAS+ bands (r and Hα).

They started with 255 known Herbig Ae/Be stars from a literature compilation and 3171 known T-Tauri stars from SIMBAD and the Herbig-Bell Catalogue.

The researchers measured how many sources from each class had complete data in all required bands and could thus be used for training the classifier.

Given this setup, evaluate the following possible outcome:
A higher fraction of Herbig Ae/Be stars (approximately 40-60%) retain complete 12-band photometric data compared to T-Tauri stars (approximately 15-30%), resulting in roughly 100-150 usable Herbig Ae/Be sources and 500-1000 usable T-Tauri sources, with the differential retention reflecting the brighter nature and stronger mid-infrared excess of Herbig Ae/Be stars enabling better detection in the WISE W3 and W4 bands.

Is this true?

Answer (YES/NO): NO